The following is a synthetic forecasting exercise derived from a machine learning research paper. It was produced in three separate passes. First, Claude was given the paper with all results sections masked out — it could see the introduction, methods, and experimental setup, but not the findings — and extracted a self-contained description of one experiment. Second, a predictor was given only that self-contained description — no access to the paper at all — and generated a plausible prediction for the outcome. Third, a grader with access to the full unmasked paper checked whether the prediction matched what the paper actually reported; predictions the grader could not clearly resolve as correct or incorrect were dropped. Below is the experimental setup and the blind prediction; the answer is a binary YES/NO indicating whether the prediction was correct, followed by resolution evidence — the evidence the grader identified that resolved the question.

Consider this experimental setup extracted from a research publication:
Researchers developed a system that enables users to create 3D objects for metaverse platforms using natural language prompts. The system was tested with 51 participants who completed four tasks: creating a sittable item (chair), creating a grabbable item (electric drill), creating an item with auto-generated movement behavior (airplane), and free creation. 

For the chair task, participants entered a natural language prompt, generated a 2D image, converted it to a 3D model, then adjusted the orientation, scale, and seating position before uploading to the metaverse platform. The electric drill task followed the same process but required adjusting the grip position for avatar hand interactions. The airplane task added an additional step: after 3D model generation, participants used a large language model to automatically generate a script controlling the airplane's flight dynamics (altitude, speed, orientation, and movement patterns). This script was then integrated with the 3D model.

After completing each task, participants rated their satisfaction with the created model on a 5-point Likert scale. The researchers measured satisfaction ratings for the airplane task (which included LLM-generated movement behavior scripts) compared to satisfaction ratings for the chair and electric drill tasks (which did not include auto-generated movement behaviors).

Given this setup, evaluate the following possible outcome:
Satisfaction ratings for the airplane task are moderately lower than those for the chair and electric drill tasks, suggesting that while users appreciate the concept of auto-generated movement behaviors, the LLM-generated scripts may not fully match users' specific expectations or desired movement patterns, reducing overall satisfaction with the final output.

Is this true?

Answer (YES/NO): YES